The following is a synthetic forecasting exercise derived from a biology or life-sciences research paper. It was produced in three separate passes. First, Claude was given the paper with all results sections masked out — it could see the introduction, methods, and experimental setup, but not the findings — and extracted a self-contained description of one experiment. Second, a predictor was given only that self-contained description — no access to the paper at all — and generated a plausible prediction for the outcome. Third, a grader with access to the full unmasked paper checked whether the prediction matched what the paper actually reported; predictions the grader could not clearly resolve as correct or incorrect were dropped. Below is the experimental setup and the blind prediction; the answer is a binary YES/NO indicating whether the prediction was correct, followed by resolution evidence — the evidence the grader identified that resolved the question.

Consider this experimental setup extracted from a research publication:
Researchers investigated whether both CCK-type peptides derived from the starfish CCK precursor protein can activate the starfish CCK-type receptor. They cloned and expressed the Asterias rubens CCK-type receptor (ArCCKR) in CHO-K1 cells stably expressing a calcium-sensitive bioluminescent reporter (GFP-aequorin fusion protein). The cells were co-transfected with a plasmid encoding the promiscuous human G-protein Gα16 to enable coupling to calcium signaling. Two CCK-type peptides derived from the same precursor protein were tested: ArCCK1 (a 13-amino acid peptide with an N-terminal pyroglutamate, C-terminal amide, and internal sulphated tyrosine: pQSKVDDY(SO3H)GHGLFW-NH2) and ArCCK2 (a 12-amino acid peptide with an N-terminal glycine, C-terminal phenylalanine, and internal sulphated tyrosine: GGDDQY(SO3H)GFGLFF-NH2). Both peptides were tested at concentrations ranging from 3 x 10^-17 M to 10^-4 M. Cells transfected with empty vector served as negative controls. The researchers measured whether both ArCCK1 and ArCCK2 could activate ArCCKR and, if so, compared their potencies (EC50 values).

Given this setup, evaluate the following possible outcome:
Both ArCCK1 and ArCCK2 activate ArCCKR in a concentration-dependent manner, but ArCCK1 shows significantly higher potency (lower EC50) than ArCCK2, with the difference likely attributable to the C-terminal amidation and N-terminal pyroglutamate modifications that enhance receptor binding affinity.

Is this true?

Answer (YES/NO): NO